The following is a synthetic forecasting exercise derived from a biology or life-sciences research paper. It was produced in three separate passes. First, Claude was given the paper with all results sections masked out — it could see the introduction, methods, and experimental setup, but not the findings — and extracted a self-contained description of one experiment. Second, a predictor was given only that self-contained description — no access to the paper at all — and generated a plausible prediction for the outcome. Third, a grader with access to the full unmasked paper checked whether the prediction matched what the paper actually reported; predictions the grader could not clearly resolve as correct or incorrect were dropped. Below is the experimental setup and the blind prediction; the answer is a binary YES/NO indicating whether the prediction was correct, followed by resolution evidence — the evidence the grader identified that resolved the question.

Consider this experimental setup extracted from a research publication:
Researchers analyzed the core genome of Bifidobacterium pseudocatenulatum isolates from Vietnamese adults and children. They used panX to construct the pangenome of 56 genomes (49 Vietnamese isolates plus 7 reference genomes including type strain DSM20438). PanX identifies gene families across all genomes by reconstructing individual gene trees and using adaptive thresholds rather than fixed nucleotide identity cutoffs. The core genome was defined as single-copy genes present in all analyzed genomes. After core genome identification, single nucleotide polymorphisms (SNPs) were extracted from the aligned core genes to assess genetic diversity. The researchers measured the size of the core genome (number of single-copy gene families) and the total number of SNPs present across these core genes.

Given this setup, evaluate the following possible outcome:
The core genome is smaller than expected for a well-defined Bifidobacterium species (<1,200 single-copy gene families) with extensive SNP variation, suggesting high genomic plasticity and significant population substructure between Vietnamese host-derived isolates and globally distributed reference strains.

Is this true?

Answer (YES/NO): YES